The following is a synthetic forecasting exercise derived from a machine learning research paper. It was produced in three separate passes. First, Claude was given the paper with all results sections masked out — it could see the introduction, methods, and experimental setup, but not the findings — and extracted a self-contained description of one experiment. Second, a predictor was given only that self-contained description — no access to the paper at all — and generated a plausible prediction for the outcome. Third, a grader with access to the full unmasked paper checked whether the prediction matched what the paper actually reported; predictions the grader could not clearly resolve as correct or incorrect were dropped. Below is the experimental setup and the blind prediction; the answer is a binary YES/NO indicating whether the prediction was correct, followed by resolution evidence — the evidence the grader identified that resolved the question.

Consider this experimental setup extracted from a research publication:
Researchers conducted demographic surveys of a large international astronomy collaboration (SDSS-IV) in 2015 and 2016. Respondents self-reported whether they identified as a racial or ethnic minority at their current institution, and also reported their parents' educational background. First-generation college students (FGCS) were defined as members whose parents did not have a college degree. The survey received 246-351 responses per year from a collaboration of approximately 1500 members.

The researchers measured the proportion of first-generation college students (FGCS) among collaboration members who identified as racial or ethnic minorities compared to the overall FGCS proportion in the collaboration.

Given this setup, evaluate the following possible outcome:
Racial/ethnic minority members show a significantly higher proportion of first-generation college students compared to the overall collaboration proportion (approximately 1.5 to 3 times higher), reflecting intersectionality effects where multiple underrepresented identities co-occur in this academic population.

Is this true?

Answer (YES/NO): NO